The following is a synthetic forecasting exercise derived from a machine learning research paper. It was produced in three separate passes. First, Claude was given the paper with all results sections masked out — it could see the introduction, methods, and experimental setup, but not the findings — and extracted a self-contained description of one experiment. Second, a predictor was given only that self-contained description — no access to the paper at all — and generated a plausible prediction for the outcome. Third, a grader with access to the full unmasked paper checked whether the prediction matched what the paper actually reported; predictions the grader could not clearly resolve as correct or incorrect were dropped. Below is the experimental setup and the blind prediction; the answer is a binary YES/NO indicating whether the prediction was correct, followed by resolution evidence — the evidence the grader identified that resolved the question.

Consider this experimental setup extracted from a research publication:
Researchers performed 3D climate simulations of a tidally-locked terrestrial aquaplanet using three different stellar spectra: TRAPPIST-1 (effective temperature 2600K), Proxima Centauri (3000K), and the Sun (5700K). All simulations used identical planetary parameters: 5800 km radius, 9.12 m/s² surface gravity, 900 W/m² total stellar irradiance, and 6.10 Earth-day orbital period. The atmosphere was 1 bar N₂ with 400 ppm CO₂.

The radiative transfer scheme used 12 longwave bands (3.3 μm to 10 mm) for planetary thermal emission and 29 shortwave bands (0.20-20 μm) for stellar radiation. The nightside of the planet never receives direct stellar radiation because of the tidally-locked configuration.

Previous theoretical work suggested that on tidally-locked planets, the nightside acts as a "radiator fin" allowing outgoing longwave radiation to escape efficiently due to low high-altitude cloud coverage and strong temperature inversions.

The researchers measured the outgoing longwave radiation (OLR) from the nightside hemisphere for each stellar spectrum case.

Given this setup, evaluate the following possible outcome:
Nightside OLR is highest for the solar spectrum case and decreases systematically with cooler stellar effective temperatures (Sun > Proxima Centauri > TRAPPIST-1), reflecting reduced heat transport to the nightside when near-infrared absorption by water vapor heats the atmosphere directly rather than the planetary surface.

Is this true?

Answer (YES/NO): NO